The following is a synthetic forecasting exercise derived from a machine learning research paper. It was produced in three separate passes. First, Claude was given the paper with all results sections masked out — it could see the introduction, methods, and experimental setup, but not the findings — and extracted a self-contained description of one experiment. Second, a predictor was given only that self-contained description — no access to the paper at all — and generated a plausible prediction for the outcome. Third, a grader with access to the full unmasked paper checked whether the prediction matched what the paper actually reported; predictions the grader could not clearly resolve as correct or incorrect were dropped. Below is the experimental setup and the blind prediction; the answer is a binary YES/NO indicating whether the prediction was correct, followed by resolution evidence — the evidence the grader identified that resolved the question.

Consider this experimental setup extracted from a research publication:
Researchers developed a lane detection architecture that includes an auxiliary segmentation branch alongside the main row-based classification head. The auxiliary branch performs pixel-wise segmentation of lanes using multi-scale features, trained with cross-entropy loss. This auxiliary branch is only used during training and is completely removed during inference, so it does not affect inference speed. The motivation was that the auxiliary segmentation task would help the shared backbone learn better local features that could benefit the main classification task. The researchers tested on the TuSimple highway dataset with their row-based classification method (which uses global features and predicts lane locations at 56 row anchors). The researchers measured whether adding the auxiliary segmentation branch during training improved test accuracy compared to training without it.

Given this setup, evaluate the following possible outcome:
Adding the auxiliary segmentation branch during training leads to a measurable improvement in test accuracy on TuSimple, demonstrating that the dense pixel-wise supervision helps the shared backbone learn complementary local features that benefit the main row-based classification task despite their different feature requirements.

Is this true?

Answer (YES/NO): YES